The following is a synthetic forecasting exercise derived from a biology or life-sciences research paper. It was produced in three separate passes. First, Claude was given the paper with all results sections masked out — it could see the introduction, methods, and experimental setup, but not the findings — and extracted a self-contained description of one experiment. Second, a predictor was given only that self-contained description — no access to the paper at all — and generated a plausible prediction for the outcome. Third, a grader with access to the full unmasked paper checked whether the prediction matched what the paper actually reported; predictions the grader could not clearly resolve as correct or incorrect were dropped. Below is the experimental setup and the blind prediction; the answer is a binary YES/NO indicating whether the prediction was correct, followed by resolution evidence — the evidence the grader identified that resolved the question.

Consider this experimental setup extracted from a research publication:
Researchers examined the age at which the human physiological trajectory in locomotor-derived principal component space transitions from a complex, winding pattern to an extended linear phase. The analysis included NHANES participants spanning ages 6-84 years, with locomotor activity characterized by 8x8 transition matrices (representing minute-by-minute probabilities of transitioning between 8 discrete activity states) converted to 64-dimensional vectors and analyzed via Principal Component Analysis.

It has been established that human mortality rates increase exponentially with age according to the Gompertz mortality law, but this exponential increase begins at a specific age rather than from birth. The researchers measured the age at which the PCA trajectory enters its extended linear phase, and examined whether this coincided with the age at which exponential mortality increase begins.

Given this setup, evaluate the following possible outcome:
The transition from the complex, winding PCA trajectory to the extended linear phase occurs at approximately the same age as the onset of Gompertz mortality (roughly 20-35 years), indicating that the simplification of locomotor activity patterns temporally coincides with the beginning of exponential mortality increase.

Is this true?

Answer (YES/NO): NO